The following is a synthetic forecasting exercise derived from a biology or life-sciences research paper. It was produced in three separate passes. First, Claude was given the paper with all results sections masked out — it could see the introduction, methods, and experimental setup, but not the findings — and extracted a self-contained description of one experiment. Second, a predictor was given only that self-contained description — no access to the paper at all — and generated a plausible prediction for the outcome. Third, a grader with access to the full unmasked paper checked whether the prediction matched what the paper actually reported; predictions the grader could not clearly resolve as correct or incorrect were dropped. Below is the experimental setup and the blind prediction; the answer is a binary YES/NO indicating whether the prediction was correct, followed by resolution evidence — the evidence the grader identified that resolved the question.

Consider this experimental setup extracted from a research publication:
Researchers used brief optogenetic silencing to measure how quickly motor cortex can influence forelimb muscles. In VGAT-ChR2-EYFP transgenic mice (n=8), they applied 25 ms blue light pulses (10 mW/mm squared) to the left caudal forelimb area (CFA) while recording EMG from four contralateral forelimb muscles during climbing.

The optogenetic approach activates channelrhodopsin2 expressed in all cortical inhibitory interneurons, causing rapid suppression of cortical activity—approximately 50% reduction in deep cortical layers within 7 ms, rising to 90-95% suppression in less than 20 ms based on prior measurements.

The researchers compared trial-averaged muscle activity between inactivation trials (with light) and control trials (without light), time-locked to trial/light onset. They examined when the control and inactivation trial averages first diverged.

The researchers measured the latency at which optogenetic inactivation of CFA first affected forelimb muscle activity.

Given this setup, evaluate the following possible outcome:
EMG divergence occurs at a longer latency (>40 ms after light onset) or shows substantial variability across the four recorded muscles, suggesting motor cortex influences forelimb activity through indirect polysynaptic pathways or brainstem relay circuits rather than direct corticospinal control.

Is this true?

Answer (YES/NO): NO